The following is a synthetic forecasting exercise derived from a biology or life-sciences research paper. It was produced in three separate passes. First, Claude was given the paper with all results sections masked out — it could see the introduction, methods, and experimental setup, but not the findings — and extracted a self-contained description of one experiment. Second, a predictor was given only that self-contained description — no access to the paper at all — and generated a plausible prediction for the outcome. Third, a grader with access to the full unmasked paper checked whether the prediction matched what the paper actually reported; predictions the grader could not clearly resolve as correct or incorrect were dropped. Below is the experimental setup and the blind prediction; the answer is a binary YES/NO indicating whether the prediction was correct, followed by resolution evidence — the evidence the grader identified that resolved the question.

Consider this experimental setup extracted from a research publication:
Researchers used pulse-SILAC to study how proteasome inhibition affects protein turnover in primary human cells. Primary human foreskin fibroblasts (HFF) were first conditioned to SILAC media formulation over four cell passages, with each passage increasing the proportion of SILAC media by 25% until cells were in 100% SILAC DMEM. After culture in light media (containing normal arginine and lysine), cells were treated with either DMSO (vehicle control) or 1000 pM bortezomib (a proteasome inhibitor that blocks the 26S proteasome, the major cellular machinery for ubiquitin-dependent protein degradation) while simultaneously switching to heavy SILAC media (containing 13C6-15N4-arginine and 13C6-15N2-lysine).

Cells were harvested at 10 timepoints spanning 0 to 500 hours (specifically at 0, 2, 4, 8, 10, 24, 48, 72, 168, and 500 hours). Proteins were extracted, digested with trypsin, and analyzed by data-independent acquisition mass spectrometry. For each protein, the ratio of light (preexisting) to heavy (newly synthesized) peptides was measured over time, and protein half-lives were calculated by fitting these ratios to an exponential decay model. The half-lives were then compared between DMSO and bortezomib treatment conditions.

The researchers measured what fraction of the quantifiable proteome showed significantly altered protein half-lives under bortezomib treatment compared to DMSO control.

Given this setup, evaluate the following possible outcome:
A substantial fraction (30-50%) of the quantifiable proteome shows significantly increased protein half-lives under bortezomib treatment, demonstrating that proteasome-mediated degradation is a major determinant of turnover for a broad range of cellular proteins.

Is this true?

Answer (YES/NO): NO